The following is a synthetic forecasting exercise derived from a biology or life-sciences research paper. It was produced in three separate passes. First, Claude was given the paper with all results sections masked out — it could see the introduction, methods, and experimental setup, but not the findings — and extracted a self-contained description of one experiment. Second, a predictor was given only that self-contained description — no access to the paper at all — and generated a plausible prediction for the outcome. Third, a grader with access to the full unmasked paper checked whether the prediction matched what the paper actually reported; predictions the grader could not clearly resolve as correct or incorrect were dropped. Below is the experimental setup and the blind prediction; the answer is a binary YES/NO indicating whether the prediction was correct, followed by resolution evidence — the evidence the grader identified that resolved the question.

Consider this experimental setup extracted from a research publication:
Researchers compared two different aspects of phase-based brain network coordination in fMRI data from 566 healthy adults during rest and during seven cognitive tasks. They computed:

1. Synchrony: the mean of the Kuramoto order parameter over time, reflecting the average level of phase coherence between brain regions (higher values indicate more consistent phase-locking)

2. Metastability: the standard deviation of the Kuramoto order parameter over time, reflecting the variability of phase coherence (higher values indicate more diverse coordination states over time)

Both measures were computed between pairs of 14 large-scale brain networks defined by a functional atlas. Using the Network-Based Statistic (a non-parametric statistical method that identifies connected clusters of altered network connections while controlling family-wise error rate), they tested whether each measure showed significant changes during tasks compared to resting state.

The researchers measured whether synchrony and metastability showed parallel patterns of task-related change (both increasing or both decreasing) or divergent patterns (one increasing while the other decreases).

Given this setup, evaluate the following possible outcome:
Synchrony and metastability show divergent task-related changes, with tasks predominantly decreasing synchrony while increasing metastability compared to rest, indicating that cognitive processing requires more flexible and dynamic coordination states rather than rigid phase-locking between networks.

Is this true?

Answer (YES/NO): NO